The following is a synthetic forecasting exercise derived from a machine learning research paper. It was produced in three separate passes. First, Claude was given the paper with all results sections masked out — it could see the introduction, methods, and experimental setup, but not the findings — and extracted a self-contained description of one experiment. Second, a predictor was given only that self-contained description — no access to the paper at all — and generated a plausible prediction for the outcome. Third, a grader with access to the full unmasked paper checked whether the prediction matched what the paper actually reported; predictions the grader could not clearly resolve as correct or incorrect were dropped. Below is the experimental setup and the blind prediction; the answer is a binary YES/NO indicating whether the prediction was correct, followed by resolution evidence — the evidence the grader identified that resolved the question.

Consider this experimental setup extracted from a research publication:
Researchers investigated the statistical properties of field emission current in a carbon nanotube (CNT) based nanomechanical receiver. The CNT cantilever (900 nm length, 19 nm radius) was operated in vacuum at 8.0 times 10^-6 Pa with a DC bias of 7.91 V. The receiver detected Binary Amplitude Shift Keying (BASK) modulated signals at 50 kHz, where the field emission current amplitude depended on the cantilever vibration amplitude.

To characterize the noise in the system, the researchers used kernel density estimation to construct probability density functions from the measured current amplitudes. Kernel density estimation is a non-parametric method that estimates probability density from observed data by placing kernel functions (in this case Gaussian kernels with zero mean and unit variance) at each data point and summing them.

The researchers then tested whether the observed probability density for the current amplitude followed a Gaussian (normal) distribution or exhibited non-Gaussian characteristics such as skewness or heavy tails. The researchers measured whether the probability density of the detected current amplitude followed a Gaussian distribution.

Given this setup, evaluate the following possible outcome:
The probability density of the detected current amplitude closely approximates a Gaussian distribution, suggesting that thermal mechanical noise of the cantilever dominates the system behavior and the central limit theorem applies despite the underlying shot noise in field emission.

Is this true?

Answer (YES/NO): YES